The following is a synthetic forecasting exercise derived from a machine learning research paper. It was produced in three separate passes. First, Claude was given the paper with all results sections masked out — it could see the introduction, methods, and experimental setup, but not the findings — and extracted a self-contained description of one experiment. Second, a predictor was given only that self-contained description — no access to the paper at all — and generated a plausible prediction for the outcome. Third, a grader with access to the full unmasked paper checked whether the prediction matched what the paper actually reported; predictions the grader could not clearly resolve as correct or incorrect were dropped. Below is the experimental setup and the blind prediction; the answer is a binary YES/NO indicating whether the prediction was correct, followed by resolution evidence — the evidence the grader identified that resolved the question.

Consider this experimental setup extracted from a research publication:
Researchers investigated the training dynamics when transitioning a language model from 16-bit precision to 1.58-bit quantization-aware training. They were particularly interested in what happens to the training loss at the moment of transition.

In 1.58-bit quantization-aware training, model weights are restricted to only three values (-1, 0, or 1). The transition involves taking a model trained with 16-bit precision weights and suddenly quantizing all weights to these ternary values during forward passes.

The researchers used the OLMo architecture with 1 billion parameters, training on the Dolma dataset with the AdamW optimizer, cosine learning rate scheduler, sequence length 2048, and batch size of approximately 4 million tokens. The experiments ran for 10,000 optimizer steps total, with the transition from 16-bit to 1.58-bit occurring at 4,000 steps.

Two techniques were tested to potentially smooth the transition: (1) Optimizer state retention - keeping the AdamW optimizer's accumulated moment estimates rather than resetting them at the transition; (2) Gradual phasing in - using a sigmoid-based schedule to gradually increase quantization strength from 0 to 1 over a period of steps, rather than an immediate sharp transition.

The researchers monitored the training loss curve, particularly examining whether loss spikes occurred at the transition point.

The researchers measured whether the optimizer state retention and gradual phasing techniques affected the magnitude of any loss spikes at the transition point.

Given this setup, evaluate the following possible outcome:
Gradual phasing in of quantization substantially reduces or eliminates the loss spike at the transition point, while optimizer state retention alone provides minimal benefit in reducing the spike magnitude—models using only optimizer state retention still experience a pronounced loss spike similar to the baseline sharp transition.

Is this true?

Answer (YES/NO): NO